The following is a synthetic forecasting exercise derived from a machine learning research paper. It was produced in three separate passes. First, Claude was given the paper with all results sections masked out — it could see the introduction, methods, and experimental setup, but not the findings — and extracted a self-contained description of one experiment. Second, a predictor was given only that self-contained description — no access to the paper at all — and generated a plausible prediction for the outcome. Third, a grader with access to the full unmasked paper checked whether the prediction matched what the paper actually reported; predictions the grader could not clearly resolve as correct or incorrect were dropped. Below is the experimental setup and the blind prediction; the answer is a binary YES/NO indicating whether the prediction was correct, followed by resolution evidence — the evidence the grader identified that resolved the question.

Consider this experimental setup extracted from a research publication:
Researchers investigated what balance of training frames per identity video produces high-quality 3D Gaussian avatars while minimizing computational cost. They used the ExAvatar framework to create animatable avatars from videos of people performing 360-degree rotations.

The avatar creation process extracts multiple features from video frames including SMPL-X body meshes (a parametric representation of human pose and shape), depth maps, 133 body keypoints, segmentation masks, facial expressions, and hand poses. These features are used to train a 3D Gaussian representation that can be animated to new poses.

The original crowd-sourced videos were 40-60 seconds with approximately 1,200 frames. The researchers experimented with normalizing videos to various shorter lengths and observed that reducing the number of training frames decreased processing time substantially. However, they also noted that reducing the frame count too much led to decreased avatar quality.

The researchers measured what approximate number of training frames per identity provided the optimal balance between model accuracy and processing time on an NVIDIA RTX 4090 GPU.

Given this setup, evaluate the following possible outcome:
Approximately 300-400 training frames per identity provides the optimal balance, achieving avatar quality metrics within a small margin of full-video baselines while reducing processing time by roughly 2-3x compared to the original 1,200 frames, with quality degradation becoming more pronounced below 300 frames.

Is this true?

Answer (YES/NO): NO